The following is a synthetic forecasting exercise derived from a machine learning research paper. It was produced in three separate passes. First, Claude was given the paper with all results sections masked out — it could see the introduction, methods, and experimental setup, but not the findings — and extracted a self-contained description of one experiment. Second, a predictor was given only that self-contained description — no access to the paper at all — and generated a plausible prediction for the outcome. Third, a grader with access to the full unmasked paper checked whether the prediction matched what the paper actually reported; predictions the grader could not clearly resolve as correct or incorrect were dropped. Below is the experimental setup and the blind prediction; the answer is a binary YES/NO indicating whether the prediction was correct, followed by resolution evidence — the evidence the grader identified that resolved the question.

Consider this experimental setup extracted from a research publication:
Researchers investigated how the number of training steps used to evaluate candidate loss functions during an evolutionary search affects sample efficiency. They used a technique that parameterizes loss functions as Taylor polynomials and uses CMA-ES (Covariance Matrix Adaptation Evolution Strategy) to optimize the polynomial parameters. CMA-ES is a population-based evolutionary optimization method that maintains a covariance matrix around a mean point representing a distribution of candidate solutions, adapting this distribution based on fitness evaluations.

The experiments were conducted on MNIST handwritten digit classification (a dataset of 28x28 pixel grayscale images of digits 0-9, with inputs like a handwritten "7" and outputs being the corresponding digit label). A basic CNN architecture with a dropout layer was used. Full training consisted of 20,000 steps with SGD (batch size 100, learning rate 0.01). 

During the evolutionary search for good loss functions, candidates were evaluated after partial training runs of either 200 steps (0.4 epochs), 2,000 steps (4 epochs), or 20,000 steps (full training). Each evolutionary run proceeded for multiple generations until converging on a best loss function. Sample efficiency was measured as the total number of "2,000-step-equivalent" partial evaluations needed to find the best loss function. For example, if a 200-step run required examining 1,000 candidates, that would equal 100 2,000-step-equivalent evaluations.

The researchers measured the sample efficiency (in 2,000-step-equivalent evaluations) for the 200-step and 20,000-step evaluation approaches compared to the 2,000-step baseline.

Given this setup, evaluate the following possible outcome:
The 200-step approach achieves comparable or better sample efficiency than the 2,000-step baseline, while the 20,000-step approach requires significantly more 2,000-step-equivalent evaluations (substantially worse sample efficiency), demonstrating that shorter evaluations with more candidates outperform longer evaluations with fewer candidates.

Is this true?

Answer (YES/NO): NO